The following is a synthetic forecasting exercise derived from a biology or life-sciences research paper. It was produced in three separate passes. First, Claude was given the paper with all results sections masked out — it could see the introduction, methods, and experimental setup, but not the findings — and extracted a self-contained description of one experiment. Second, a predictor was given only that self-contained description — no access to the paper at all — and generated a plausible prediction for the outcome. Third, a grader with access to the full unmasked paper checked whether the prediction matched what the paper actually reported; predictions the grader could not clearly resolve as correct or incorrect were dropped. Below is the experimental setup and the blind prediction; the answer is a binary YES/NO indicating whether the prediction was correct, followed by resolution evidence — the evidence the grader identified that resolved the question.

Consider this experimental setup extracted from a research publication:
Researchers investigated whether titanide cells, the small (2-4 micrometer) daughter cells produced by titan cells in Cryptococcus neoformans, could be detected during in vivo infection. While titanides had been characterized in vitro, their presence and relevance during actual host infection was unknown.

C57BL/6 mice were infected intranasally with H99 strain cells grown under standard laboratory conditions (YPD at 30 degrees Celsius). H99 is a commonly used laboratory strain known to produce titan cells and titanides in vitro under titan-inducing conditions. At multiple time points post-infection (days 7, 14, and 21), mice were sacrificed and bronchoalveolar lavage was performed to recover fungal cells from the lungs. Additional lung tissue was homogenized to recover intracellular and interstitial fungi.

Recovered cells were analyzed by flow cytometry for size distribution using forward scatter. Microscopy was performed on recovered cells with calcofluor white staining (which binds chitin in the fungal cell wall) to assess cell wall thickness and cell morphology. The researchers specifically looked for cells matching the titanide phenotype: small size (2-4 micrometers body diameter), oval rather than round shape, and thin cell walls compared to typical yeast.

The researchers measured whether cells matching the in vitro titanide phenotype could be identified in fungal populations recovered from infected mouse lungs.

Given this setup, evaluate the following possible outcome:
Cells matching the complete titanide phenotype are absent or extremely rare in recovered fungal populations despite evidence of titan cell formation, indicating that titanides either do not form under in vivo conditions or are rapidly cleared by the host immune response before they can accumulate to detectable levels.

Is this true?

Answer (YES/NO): NO